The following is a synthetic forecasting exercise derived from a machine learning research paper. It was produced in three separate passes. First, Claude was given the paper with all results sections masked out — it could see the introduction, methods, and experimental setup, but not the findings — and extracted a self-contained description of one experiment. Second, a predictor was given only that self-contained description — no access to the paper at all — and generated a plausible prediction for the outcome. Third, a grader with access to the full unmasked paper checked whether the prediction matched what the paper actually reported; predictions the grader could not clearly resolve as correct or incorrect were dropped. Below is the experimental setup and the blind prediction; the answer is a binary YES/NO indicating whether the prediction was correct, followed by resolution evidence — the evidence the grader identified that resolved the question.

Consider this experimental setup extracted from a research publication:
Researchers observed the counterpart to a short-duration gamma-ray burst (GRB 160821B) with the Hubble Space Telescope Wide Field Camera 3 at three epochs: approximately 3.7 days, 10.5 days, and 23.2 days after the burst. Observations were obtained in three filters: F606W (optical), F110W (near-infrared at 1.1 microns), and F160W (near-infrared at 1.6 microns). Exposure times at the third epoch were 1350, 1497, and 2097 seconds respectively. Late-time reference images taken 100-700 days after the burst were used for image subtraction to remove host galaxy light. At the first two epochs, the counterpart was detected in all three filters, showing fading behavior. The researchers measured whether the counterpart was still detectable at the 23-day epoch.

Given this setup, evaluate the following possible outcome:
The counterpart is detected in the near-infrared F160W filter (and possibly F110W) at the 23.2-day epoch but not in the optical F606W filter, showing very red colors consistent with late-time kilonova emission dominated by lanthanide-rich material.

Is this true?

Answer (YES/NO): NO